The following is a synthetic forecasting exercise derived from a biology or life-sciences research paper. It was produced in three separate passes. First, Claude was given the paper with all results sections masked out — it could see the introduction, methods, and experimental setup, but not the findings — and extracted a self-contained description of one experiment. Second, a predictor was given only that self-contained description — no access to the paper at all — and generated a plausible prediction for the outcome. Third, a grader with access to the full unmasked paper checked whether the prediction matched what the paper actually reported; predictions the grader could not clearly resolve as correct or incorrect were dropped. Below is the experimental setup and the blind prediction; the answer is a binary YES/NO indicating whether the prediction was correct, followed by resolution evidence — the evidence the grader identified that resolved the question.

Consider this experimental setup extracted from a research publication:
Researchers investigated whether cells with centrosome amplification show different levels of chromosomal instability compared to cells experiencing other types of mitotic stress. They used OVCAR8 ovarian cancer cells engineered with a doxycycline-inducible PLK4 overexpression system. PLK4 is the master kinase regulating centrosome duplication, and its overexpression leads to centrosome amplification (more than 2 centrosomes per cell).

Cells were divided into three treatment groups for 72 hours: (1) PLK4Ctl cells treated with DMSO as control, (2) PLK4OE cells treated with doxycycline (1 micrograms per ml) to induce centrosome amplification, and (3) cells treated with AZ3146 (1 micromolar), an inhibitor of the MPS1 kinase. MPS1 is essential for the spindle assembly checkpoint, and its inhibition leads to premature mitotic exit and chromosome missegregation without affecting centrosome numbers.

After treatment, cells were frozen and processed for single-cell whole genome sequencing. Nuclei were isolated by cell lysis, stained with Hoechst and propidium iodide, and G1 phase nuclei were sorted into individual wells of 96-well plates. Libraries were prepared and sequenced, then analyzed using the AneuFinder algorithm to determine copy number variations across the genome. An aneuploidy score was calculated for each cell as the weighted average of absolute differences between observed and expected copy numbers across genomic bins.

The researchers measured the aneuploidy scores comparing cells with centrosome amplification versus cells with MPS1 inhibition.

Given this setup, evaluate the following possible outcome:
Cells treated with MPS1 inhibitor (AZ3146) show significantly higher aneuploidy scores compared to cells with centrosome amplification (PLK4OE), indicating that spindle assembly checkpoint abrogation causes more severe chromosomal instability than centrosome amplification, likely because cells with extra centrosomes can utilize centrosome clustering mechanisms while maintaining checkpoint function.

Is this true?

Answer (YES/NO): YES